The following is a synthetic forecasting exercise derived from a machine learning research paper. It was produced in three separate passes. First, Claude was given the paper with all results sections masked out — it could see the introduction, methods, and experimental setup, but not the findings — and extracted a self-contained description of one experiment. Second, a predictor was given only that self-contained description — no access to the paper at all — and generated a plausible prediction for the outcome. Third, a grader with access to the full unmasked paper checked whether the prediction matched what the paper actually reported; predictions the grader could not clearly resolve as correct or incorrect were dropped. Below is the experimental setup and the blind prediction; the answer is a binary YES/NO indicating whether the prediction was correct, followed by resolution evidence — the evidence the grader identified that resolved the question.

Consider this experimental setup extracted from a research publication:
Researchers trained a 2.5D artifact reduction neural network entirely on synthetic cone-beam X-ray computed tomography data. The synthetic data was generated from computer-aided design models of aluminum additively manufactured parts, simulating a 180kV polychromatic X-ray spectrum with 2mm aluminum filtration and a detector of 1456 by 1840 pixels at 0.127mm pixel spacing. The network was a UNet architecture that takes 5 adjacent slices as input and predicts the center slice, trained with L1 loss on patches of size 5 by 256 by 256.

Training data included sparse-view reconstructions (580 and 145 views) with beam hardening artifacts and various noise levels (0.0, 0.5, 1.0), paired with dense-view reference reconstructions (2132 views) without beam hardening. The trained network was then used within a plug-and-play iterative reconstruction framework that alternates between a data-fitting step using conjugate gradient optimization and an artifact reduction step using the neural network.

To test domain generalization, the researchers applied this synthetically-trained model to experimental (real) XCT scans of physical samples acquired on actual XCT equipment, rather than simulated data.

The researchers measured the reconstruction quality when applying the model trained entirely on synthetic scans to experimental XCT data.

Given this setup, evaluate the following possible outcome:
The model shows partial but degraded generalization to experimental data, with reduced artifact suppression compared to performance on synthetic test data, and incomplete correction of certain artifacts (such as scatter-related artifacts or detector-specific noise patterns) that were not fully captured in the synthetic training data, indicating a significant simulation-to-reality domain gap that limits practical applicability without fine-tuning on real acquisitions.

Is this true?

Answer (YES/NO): NO